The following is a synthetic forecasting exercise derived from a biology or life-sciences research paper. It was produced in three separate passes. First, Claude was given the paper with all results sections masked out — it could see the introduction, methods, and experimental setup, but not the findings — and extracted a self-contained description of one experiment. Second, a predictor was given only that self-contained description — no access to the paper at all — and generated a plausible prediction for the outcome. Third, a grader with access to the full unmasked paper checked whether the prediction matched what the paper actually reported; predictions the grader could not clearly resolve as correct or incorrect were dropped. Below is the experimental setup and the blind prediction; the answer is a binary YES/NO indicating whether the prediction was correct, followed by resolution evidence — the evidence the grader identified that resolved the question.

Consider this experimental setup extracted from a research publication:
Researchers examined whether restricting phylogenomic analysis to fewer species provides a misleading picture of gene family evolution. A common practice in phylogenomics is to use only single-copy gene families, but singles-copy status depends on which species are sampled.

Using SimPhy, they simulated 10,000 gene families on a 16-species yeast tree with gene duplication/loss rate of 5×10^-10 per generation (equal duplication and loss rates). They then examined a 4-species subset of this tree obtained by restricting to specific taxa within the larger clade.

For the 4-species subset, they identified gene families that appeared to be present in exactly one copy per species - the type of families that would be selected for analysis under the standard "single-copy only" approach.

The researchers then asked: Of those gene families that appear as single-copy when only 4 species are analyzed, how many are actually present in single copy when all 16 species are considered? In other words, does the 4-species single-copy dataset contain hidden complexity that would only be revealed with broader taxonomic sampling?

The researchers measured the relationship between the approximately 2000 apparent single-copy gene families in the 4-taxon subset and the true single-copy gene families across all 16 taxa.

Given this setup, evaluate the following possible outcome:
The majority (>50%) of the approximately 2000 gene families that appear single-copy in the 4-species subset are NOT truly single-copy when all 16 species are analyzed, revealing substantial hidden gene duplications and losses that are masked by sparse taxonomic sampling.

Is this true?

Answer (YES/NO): YES